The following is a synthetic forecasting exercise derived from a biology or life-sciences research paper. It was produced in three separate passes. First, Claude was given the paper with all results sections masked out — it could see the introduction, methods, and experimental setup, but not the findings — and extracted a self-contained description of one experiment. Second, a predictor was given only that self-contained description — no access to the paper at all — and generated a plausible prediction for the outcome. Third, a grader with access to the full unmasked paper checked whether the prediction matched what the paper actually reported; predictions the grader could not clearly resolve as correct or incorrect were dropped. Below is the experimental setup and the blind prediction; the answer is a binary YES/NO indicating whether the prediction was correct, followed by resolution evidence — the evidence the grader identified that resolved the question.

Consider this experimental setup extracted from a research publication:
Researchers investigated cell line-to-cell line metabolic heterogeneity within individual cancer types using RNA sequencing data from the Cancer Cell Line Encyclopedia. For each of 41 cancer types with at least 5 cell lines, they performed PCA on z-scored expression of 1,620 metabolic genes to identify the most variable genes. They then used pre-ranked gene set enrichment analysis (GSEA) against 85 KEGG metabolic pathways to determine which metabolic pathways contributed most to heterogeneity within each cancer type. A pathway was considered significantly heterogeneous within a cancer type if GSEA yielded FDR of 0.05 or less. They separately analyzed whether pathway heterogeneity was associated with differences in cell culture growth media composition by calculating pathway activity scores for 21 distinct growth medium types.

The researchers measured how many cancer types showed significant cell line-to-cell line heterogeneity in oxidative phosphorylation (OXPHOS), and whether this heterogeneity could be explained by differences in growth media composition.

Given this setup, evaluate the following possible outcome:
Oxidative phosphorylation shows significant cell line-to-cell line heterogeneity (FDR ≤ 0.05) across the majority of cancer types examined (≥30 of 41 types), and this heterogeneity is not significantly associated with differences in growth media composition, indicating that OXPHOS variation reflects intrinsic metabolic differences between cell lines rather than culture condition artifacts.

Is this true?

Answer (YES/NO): NO